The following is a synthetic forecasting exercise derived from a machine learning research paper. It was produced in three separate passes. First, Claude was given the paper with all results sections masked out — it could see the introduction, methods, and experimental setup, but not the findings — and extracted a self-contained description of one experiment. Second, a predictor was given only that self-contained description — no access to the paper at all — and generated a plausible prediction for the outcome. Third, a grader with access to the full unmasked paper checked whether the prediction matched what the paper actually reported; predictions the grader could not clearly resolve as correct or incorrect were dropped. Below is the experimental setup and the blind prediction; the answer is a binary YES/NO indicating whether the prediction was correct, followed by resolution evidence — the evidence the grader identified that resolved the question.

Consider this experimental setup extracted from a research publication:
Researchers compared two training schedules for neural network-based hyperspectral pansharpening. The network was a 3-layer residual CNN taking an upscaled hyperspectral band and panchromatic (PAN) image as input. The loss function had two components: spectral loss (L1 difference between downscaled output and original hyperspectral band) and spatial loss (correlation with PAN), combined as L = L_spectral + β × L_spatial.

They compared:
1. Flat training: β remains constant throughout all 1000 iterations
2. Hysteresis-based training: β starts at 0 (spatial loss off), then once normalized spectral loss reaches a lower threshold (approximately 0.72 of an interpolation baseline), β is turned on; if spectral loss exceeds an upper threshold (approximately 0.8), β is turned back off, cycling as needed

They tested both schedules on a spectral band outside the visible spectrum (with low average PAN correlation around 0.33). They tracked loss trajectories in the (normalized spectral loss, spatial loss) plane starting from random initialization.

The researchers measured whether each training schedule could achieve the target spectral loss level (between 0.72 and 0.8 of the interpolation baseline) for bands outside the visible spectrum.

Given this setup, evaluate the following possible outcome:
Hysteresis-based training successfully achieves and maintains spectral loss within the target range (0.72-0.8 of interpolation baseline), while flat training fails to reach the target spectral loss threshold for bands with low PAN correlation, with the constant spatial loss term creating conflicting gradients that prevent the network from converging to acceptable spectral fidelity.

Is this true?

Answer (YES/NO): YES